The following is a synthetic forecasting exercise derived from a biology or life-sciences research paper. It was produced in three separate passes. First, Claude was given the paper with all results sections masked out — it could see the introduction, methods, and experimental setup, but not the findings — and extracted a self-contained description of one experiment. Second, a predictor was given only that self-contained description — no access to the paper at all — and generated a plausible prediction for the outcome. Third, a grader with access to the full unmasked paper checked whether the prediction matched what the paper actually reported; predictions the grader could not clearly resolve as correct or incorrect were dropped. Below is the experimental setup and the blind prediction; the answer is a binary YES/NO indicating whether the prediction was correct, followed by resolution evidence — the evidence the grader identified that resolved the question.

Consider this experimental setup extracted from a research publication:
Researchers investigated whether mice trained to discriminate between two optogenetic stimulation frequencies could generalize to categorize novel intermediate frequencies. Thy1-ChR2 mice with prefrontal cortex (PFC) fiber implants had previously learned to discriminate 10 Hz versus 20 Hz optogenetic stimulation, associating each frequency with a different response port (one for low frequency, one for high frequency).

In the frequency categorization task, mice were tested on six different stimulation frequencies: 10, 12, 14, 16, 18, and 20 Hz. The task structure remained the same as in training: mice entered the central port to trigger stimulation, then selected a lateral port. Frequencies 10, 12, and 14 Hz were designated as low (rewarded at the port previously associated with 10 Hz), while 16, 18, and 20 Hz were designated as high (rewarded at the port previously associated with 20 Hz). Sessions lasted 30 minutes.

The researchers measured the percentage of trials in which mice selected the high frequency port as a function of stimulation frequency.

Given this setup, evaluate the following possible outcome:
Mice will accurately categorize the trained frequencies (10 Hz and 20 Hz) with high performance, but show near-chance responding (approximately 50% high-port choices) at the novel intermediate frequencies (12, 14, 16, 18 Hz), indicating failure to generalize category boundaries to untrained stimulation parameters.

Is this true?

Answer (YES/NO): NO